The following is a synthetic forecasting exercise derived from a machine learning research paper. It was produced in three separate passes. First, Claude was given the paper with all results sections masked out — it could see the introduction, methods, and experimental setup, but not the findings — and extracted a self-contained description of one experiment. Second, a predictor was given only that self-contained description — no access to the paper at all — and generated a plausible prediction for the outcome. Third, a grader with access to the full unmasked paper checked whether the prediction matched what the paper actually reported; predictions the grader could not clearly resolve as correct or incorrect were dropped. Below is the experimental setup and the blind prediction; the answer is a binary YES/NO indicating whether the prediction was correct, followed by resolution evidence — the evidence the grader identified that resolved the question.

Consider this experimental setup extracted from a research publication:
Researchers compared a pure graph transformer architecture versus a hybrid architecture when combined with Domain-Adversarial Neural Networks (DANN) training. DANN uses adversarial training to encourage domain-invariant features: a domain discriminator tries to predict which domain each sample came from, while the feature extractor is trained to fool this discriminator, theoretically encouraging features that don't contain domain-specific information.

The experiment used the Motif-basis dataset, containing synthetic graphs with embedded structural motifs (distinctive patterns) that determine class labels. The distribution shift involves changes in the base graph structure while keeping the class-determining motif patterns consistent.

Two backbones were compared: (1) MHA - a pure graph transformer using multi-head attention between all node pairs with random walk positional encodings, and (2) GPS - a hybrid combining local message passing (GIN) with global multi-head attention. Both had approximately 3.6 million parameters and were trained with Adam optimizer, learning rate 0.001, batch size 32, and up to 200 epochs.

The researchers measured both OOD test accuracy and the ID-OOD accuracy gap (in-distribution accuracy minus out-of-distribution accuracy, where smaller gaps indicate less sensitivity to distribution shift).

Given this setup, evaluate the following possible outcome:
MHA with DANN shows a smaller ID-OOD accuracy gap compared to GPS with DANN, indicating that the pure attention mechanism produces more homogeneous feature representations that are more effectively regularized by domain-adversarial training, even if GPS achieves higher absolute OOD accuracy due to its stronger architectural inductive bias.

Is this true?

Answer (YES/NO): NO